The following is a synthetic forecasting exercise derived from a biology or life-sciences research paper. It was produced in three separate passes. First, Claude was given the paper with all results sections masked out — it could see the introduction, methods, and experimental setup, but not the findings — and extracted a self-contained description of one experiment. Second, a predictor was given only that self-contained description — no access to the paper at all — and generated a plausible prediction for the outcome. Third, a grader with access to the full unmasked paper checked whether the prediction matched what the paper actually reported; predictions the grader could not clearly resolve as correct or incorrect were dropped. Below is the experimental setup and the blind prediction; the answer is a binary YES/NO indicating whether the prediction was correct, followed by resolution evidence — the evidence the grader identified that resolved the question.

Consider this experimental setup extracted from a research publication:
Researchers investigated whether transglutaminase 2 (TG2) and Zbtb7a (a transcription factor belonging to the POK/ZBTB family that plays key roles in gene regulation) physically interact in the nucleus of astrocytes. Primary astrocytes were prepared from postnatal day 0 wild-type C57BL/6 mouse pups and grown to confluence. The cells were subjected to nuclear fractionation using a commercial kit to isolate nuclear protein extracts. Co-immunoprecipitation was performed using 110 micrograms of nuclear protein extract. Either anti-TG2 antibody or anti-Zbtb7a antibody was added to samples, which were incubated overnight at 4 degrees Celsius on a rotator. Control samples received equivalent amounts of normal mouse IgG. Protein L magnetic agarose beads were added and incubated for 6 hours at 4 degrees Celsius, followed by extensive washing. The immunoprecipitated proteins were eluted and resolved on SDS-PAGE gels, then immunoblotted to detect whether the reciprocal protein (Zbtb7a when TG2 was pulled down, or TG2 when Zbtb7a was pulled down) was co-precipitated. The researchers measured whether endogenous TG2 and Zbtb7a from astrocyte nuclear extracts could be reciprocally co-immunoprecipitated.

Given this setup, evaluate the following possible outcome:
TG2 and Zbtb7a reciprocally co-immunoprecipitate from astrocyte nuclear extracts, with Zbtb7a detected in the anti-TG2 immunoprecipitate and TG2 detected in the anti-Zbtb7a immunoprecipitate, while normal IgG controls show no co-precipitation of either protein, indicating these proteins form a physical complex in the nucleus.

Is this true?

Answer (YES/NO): YES